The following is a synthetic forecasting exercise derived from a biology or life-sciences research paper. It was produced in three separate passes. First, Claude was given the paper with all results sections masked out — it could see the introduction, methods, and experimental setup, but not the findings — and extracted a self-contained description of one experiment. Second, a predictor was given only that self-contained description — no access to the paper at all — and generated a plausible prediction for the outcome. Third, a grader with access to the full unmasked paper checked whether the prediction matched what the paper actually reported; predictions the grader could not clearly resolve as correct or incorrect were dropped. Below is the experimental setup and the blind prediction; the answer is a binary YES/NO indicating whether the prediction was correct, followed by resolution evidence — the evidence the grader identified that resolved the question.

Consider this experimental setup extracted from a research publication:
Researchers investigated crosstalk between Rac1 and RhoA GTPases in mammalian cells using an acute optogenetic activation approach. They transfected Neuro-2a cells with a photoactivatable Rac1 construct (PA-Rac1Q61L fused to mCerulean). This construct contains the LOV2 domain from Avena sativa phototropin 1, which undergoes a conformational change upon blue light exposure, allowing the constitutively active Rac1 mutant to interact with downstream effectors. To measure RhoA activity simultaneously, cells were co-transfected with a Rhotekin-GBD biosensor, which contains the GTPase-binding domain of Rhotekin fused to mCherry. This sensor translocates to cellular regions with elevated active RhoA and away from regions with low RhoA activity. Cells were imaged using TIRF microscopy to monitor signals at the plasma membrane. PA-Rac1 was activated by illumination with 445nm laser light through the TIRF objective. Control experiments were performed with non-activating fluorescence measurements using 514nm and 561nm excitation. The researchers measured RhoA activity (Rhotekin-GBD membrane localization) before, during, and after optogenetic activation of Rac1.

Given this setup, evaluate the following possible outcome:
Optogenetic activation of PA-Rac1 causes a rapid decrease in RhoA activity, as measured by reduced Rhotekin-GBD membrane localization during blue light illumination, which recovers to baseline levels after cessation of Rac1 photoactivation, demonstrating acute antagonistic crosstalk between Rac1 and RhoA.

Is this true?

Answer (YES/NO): NO